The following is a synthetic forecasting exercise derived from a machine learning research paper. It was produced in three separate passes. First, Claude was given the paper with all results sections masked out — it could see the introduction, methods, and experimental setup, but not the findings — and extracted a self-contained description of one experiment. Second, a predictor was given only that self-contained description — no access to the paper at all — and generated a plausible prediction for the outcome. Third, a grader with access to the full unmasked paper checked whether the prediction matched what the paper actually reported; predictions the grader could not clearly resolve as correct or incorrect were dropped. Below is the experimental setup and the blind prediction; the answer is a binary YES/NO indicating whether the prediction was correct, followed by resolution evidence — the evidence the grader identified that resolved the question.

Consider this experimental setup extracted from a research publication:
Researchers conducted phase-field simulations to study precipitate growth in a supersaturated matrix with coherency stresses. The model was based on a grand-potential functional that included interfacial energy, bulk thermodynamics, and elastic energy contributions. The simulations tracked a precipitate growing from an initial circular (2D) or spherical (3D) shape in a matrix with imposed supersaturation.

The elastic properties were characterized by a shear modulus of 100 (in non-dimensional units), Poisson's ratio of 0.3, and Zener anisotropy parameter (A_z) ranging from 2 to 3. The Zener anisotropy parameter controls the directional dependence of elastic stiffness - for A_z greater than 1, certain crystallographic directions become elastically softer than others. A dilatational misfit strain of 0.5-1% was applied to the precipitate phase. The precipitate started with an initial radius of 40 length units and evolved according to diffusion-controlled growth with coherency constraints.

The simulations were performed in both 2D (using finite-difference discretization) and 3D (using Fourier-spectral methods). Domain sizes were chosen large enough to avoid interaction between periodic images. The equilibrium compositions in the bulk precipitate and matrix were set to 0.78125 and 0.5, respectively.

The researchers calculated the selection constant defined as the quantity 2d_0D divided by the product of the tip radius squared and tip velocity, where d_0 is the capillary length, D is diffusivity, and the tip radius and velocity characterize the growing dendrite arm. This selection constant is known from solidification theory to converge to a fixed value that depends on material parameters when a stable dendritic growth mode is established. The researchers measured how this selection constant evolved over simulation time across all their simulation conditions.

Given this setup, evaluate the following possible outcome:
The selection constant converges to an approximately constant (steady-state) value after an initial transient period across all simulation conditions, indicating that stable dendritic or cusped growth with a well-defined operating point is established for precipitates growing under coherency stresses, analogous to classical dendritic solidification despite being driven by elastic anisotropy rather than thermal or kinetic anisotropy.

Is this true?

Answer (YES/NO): NO